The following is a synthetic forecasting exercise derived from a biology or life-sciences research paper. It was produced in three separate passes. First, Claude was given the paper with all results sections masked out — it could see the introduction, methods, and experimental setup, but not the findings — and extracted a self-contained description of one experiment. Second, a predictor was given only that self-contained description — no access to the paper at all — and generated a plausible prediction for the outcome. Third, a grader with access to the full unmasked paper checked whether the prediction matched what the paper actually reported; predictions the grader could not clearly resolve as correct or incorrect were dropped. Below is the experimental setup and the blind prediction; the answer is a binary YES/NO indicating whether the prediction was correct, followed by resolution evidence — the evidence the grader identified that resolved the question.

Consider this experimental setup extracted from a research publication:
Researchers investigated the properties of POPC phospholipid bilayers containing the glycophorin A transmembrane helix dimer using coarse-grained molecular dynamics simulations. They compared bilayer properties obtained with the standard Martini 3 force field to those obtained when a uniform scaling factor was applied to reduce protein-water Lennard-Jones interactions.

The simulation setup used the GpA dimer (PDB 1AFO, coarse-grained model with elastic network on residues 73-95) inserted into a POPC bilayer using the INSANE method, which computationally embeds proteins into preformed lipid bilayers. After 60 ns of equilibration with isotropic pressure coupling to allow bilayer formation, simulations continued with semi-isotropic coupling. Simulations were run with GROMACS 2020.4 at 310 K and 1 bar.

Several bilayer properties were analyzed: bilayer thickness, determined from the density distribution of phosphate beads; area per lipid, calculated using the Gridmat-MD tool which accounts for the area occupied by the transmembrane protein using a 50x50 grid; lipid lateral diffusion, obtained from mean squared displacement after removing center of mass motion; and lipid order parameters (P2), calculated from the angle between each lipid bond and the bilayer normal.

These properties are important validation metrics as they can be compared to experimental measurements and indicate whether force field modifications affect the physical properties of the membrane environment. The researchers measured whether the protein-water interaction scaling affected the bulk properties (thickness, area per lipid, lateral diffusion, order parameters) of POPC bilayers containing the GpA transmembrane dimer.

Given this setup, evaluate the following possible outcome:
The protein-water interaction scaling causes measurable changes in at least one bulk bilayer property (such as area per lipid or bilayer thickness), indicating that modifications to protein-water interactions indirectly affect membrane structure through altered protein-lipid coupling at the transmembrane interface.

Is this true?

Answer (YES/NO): NO